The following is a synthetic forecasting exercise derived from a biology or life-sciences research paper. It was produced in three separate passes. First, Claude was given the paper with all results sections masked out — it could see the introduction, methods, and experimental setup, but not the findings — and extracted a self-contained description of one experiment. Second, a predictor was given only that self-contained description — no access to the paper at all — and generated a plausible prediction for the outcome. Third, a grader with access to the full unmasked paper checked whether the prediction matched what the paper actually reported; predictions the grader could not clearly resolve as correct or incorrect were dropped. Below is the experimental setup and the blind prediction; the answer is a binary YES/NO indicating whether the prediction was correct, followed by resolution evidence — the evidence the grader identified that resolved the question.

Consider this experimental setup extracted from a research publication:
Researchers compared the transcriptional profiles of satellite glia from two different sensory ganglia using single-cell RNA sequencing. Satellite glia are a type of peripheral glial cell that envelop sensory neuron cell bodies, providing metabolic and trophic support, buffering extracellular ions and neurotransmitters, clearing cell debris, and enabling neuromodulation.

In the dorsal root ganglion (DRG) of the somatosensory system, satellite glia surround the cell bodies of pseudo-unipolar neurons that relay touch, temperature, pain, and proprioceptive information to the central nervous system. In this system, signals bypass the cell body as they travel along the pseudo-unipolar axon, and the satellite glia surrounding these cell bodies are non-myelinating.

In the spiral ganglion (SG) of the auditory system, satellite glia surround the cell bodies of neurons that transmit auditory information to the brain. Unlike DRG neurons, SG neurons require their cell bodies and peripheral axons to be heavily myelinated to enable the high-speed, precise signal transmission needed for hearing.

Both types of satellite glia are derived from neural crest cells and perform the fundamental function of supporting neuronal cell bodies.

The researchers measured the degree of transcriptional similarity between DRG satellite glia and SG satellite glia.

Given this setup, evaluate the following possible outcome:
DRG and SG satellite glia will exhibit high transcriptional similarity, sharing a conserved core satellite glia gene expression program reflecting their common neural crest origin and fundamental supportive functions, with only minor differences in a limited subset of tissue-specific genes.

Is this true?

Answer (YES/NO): NO